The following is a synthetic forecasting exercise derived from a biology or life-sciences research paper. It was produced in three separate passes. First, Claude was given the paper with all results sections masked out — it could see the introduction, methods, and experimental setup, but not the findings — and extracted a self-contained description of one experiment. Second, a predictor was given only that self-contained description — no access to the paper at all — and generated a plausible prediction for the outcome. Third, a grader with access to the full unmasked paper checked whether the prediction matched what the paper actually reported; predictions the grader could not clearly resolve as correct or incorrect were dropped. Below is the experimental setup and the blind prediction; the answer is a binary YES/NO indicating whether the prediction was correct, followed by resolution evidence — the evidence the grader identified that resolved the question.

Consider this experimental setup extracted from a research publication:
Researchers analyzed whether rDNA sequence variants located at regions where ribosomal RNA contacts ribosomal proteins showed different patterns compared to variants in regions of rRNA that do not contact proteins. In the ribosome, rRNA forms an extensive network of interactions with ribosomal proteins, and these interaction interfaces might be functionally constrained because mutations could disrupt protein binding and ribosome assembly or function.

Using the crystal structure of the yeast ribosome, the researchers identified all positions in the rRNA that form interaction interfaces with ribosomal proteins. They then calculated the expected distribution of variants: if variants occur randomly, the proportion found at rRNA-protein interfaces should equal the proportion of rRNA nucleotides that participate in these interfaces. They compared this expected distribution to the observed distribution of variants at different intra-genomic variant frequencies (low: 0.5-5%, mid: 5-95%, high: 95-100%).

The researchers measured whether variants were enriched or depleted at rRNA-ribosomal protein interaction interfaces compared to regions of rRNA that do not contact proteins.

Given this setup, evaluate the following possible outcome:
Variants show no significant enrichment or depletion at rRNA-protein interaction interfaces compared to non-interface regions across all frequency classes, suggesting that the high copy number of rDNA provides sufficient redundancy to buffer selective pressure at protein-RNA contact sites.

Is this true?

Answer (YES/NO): YES